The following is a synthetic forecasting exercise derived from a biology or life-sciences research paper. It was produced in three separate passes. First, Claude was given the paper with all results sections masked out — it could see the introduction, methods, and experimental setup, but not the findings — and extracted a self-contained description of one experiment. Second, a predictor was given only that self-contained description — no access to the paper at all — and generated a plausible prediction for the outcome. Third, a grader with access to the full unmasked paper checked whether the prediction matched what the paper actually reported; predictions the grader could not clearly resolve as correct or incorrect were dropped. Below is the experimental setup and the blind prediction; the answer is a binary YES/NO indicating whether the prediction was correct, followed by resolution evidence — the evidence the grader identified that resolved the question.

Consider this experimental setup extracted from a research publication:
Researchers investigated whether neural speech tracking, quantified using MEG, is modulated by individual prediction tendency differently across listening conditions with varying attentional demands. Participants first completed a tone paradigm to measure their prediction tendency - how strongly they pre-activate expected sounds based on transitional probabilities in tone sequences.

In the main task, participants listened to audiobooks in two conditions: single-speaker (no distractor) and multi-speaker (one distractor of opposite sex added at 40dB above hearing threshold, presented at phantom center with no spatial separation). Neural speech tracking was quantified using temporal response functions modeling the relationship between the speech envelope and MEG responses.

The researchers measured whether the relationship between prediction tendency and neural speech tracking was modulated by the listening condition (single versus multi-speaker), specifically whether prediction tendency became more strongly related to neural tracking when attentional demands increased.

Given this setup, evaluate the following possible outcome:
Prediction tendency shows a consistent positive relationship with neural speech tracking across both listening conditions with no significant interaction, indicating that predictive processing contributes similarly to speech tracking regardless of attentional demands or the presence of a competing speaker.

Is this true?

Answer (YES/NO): YES